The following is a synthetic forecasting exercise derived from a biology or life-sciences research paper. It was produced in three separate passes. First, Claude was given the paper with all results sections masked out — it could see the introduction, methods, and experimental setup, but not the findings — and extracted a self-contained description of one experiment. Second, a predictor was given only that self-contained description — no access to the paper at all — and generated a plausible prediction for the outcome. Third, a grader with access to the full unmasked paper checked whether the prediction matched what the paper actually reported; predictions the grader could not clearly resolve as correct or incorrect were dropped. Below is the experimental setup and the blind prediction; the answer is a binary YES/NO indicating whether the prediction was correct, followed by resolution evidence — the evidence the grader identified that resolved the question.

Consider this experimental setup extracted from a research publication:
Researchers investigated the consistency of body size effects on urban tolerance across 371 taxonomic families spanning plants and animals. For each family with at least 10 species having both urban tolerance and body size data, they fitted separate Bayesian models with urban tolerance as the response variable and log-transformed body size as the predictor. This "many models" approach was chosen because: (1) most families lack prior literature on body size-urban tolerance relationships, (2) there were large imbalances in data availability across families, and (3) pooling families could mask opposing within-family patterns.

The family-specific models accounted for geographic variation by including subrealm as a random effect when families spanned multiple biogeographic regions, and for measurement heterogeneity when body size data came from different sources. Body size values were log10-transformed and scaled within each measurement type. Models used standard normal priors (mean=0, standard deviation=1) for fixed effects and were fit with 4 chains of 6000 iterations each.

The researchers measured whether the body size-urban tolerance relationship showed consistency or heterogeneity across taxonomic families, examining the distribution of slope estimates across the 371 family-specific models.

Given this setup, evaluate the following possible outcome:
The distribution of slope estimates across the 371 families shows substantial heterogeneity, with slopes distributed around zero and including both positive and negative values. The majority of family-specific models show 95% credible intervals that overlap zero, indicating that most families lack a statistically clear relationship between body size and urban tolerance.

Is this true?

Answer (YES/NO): YES